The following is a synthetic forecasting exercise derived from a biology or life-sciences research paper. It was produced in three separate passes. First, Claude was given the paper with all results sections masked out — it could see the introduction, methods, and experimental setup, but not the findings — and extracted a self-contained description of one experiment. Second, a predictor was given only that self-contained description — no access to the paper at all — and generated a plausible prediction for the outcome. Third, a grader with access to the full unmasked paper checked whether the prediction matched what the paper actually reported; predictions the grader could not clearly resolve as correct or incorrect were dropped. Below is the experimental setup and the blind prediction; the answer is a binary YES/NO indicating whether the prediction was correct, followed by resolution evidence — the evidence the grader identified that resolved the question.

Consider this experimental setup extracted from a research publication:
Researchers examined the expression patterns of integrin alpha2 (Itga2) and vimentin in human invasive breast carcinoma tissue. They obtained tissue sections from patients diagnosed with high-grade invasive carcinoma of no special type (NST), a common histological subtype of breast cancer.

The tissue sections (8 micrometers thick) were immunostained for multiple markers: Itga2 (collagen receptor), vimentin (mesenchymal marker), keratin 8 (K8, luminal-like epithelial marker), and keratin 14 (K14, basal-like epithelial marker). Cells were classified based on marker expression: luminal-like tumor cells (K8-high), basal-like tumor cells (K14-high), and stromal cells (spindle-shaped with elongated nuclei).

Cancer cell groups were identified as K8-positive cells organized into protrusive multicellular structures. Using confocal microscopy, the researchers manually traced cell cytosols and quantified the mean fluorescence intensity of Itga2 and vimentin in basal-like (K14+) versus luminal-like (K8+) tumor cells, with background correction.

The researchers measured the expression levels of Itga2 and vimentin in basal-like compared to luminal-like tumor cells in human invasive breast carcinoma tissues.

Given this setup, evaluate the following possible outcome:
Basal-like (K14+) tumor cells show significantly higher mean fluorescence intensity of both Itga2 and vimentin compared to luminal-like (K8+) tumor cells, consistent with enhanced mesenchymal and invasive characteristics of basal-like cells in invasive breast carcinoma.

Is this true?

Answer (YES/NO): YES